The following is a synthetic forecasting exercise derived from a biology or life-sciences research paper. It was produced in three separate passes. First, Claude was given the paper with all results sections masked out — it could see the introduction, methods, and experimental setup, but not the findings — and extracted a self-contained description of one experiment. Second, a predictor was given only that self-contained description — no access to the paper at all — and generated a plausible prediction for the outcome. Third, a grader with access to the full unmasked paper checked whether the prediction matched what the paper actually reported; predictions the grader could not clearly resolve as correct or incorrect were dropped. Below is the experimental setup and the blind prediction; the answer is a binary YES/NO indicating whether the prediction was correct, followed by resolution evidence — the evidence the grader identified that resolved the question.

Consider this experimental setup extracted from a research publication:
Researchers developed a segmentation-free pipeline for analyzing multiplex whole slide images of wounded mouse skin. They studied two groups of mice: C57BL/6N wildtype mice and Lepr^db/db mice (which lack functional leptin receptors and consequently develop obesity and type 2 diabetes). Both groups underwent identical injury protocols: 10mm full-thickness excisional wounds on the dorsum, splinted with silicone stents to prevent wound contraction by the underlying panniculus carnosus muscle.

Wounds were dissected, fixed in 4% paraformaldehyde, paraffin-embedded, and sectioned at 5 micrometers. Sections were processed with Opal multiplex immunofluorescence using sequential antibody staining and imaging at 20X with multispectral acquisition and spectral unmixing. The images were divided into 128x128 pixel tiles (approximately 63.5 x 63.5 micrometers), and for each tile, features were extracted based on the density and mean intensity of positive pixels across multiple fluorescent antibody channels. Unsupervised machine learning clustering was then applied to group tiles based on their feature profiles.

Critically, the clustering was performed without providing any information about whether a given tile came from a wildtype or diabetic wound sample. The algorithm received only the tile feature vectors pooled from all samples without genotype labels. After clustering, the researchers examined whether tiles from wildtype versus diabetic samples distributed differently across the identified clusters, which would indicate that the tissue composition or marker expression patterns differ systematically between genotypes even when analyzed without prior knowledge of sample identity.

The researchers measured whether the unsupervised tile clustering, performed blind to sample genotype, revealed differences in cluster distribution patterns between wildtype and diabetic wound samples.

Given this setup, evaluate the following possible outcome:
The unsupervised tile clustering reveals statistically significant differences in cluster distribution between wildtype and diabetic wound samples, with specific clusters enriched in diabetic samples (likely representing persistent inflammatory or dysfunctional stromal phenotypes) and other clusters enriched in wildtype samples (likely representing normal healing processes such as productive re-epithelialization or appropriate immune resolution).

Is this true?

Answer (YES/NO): YES